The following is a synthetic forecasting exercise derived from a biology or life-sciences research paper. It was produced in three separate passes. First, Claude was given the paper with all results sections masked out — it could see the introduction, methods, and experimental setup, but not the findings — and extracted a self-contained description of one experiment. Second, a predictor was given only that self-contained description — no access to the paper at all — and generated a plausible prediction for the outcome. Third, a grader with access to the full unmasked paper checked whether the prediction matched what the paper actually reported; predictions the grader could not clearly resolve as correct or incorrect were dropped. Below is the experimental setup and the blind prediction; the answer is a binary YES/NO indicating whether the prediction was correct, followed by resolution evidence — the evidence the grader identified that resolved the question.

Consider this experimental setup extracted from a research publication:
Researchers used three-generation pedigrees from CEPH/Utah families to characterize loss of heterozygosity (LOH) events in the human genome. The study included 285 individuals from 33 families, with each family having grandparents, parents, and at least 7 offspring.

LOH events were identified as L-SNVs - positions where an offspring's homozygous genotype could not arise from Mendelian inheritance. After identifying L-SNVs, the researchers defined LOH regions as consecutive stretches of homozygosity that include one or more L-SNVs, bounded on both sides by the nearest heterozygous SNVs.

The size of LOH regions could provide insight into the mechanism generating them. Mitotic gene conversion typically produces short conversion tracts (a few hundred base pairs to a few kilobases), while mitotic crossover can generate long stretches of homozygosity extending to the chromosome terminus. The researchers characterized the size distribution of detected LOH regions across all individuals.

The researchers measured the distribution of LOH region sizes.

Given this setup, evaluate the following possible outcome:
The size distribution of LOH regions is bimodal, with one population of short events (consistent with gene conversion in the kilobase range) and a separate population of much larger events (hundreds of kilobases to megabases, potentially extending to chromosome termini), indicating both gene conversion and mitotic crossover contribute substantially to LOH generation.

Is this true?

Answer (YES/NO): NO